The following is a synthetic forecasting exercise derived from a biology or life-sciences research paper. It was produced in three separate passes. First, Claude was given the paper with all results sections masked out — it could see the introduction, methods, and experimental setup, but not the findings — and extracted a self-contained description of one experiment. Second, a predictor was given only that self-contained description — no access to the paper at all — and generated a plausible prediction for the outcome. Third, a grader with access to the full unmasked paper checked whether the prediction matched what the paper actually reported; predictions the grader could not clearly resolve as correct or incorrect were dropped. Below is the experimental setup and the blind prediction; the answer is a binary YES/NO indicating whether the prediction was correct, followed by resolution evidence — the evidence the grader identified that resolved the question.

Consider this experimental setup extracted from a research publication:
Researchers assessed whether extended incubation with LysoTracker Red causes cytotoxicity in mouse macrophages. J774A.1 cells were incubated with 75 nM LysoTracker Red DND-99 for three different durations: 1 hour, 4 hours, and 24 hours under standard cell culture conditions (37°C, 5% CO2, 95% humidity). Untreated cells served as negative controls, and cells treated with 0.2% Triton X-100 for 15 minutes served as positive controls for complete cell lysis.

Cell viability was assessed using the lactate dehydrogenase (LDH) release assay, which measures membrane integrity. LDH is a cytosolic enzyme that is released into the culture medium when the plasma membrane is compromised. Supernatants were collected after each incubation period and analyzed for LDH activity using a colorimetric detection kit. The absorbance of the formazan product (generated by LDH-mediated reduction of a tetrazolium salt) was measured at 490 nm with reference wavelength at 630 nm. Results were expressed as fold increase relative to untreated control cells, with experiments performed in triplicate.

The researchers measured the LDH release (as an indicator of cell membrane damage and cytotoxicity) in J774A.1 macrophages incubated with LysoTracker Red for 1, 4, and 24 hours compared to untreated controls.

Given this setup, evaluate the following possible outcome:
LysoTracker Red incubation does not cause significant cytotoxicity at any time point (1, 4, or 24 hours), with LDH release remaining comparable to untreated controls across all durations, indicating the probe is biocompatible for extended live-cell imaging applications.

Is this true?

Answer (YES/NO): YES